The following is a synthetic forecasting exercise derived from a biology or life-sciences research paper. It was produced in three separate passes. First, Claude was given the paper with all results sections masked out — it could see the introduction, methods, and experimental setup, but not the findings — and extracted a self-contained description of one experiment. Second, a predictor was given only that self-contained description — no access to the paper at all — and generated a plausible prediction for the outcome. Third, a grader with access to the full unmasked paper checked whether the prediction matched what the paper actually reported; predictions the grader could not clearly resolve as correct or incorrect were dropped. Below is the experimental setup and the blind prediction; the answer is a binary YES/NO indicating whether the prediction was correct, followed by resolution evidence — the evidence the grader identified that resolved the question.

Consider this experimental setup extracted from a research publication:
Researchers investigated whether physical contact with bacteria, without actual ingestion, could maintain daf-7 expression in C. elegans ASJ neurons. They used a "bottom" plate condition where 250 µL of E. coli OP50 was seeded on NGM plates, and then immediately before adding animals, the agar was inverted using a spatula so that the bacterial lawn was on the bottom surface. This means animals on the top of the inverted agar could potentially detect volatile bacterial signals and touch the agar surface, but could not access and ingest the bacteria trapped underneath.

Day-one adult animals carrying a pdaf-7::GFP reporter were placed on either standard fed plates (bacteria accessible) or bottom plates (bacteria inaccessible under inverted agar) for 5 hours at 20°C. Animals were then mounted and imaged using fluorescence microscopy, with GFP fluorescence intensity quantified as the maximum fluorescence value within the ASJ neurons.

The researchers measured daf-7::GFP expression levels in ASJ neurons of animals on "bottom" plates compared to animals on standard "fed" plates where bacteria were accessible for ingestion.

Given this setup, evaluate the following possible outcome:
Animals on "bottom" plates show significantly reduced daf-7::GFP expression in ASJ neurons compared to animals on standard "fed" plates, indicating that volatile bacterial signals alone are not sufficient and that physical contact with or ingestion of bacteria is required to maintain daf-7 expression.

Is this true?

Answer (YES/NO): NO